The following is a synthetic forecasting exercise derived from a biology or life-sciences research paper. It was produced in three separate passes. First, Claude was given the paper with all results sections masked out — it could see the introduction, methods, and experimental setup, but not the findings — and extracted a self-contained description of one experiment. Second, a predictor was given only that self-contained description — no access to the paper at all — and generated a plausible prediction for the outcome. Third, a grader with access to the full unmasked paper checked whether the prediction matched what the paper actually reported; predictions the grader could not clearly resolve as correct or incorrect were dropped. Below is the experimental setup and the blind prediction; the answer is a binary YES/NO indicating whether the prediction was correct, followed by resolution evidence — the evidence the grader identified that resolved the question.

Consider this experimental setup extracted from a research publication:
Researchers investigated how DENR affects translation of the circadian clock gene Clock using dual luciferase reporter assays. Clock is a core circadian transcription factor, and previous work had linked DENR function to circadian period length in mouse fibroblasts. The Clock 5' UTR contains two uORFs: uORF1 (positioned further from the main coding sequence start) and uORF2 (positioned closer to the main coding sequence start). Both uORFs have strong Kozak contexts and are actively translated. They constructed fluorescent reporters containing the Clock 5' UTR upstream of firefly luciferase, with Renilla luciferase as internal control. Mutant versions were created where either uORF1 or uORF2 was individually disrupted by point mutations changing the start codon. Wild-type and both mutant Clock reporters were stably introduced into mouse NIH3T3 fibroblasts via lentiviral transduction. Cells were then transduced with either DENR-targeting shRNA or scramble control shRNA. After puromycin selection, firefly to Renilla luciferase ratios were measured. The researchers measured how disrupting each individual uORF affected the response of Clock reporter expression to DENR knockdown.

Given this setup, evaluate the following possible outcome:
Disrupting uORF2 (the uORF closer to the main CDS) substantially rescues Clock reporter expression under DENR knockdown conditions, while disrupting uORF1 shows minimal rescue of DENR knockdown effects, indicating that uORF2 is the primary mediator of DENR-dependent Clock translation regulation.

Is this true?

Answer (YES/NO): YES